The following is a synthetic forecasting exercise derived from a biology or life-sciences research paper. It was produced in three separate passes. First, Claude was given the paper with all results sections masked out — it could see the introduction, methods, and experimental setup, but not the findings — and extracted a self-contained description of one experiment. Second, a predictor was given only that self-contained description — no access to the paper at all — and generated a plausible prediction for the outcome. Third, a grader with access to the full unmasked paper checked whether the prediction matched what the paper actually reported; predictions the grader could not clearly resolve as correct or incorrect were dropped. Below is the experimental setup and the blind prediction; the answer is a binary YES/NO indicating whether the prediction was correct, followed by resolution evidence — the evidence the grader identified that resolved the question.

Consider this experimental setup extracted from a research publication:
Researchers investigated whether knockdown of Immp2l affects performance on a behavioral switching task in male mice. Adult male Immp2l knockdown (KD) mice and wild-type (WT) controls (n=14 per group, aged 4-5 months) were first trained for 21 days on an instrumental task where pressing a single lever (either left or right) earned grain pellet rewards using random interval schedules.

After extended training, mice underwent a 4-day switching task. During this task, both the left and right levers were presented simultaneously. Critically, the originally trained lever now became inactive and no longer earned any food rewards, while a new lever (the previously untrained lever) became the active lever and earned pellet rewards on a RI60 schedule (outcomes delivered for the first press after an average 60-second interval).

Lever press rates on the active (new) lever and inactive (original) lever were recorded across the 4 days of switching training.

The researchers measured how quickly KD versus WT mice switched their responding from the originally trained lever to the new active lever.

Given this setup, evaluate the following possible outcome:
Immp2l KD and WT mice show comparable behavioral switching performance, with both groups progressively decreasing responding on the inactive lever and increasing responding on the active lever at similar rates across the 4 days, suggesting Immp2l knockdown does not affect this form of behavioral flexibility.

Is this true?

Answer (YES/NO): YES